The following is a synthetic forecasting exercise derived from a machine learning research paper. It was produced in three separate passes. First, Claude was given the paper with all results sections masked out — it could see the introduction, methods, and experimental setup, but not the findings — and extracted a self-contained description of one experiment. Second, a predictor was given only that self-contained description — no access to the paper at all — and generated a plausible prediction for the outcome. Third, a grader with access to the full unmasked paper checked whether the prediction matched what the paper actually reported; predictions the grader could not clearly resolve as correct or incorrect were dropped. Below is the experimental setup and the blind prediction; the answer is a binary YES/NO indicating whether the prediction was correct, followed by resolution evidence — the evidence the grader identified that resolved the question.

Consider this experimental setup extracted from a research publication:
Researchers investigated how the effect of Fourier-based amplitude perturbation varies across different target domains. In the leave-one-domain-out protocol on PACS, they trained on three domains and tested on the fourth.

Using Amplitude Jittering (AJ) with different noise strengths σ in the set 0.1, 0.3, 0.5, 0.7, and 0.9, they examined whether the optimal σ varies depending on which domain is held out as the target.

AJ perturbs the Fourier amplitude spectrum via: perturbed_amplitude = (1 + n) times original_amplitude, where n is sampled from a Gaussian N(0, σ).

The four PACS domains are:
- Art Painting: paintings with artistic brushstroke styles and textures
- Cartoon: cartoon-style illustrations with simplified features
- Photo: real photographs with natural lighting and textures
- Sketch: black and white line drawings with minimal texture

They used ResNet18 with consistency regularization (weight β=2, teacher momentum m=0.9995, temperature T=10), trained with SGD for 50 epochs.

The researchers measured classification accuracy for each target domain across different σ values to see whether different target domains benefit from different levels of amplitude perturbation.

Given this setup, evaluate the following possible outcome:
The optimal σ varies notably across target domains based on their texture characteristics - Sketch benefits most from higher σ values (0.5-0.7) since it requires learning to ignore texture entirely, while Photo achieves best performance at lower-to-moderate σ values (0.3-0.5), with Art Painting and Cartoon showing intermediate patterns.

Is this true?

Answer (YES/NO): NO